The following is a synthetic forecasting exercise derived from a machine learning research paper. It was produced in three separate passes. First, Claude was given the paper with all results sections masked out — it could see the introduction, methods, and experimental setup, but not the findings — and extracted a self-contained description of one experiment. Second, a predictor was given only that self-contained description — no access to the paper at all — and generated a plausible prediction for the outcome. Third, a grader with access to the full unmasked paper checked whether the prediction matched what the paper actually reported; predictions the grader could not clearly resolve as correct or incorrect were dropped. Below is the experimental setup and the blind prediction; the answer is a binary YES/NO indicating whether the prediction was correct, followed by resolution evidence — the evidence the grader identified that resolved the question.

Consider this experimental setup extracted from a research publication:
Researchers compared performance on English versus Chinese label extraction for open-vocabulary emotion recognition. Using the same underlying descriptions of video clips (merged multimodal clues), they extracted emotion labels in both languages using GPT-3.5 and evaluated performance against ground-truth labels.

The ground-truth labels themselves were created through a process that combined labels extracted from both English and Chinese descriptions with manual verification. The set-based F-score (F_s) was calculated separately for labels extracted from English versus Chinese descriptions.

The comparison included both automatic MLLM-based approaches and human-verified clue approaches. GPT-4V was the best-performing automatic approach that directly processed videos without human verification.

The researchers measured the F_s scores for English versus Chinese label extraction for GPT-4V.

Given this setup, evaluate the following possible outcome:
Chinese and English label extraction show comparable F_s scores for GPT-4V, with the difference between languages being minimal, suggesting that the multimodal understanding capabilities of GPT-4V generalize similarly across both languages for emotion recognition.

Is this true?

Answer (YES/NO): NO